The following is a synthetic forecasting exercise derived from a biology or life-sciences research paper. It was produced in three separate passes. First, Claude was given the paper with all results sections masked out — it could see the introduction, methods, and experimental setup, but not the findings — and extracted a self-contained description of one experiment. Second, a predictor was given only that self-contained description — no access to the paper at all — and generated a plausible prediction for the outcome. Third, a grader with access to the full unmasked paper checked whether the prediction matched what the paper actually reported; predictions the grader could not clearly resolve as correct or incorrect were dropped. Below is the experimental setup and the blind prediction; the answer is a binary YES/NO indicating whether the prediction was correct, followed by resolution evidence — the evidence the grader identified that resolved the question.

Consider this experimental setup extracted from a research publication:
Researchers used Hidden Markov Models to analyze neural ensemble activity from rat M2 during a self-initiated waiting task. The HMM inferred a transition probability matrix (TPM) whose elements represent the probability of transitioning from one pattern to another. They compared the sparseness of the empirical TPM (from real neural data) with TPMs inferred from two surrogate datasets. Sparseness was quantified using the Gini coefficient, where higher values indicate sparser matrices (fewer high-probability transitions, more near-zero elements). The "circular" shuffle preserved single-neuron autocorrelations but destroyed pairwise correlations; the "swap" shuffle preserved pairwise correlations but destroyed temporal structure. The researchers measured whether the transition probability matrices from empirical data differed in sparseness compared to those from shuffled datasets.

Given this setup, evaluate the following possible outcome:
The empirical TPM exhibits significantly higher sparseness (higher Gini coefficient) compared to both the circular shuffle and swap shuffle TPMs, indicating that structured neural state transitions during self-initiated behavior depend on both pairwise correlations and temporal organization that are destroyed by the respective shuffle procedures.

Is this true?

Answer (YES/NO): YES